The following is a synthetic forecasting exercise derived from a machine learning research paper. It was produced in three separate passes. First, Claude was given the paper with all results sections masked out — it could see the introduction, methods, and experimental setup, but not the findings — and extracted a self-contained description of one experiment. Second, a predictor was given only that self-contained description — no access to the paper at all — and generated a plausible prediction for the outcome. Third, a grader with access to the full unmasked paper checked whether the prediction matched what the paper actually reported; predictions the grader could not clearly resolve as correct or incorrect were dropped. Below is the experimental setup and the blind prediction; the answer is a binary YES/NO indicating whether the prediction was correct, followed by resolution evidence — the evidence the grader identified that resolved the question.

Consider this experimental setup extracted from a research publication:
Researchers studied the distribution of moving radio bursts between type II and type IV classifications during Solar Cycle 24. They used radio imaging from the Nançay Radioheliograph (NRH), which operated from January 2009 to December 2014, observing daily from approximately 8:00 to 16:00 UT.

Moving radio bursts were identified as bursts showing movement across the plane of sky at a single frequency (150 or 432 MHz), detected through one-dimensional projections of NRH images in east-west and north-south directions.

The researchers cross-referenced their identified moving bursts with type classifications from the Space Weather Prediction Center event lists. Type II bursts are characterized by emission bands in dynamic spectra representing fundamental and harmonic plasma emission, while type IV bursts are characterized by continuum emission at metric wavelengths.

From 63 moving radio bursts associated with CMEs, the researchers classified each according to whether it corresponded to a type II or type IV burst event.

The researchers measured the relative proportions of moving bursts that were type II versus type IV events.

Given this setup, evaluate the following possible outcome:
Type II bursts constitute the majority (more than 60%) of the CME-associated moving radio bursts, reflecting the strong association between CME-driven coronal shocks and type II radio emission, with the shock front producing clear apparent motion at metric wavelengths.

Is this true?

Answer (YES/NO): NO